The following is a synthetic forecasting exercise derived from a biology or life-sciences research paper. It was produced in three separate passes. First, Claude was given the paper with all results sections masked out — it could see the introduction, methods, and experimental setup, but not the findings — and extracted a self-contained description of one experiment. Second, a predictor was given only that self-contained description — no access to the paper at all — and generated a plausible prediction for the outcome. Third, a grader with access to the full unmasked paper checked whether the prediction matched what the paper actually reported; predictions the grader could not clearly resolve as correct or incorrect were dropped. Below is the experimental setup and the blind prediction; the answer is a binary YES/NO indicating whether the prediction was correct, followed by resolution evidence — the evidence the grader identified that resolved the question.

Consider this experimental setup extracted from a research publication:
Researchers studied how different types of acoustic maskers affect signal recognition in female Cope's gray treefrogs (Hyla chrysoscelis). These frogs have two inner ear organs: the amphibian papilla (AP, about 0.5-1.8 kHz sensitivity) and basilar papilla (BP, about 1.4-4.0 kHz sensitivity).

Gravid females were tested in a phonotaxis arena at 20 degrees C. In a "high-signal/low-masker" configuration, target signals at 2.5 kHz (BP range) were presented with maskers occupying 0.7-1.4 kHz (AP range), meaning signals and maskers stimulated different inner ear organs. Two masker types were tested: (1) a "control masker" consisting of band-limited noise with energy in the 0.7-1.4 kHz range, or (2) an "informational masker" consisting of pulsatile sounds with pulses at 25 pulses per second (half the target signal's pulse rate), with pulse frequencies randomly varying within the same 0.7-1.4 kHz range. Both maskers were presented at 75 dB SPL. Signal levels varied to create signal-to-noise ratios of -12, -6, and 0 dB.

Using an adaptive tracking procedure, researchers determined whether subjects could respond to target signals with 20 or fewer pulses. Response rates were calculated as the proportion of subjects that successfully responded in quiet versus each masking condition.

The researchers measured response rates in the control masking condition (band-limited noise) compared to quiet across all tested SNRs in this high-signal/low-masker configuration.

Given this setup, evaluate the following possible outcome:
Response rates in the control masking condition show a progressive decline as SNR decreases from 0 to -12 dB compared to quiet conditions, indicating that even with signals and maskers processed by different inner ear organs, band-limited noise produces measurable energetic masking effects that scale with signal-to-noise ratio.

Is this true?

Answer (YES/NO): NO